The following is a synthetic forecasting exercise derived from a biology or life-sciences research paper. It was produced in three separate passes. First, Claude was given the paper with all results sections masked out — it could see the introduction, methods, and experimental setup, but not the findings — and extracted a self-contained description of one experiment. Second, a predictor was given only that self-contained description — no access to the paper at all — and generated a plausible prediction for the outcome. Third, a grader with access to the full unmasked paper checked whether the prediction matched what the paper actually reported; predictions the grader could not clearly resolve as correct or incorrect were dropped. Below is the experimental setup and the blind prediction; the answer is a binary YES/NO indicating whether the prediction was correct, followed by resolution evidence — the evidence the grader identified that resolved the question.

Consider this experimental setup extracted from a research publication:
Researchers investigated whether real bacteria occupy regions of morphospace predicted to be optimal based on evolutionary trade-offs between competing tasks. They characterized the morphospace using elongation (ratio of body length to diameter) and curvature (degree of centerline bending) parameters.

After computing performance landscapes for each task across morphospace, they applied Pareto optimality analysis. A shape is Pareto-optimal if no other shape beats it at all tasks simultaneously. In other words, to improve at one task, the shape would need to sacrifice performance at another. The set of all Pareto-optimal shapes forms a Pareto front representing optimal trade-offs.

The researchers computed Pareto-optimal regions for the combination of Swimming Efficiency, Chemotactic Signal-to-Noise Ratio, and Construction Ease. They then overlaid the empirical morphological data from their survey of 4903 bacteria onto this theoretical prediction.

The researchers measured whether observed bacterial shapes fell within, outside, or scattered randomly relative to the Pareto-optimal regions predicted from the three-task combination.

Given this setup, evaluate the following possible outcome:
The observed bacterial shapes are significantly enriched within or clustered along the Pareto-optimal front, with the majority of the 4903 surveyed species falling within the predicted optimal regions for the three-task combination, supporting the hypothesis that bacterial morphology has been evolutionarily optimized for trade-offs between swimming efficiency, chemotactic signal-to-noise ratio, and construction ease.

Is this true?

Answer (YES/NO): YES